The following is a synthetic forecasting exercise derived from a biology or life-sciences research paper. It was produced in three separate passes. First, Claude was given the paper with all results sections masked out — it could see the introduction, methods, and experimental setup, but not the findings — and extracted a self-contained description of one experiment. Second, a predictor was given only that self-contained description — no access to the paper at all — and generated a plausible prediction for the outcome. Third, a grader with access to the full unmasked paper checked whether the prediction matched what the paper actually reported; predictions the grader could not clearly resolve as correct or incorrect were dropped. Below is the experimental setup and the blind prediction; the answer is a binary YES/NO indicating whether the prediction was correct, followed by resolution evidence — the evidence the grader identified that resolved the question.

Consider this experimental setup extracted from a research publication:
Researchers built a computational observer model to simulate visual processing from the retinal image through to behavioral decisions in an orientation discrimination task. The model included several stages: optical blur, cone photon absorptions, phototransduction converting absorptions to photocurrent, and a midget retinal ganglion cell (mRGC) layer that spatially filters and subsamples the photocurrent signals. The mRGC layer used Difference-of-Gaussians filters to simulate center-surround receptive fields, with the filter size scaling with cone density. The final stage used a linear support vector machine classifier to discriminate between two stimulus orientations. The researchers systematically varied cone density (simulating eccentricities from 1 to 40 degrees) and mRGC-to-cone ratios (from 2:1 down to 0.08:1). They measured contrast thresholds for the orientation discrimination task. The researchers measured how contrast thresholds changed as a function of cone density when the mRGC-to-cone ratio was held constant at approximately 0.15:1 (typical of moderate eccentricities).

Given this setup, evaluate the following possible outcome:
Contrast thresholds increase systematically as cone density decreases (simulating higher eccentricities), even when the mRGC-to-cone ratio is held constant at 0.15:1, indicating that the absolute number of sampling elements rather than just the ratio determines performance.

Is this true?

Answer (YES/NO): YES